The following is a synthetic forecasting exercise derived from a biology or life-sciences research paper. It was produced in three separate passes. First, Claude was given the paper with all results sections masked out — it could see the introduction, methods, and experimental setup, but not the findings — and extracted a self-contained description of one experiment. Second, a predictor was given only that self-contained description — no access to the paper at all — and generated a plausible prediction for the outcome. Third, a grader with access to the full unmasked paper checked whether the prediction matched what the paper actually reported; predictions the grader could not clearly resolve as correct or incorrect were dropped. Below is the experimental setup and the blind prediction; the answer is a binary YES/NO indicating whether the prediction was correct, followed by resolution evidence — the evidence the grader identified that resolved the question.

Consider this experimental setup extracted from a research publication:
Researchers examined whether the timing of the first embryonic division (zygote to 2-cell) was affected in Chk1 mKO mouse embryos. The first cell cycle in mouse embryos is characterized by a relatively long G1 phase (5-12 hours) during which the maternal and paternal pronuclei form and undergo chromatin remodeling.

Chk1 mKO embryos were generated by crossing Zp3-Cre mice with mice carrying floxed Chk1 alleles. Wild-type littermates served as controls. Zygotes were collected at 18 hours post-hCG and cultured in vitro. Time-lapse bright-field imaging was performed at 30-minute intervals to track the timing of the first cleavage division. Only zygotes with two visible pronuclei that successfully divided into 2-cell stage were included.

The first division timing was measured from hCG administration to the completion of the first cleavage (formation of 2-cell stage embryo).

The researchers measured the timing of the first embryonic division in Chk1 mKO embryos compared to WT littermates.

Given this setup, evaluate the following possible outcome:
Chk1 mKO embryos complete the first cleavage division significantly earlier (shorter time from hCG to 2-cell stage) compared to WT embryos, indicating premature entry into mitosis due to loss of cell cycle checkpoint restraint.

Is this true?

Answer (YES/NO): YES